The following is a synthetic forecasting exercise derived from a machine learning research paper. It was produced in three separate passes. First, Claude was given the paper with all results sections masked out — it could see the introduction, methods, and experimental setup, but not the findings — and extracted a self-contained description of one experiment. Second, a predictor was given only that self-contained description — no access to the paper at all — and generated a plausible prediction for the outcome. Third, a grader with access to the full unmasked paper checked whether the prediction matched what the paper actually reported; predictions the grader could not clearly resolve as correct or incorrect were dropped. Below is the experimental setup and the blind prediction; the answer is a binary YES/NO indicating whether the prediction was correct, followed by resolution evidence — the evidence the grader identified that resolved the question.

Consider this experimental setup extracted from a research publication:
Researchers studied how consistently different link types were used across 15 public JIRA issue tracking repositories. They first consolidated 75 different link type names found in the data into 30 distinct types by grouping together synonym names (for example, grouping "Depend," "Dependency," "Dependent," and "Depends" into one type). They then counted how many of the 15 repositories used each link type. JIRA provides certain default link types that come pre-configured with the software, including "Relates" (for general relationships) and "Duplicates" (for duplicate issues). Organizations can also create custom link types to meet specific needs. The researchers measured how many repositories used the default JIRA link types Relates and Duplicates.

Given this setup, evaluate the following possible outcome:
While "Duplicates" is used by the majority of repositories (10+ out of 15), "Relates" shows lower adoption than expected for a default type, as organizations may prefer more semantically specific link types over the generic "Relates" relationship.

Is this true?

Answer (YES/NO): NO